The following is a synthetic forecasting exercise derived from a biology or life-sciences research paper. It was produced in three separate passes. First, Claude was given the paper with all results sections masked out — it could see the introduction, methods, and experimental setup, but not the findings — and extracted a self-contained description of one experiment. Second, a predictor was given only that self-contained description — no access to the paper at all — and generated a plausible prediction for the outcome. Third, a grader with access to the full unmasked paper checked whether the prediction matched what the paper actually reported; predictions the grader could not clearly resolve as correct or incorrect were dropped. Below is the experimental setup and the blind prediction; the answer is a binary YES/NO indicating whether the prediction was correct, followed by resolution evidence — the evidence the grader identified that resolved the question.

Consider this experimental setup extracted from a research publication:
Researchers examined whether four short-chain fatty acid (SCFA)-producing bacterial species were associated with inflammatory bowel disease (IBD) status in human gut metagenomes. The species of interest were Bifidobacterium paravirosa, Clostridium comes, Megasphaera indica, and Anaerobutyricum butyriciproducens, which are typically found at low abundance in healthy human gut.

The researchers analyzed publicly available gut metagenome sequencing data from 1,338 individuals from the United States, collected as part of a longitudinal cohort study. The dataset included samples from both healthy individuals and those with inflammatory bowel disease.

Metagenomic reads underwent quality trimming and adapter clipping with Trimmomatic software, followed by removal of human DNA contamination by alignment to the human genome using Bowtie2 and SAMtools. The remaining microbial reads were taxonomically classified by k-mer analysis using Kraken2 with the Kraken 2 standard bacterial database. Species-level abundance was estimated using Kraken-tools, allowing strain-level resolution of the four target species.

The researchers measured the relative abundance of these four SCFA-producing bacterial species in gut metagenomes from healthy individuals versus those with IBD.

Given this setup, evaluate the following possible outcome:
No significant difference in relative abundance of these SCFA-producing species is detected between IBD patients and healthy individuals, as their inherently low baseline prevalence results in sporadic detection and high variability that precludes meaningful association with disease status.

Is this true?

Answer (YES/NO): NO